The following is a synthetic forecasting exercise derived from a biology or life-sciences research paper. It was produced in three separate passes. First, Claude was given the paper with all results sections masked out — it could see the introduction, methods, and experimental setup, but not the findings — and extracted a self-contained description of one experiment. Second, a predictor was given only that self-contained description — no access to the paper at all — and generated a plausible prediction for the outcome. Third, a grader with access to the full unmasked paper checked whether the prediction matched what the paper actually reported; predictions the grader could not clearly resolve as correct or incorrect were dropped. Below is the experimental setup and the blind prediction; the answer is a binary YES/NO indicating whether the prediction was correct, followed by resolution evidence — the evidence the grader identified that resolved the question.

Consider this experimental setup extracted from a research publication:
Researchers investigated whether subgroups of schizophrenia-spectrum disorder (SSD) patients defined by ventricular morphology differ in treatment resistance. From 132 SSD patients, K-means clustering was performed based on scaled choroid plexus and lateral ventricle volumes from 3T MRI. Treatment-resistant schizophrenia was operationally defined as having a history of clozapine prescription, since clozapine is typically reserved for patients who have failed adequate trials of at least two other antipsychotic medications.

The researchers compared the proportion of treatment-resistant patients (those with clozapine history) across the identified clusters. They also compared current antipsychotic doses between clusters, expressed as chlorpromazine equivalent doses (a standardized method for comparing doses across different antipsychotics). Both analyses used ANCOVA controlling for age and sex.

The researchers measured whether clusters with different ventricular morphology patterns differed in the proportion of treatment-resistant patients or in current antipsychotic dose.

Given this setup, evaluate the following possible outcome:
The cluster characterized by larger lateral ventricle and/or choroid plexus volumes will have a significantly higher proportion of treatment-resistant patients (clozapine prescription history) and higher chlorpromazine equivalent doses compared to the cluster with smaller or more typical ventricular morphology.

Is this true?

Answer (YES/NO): NO